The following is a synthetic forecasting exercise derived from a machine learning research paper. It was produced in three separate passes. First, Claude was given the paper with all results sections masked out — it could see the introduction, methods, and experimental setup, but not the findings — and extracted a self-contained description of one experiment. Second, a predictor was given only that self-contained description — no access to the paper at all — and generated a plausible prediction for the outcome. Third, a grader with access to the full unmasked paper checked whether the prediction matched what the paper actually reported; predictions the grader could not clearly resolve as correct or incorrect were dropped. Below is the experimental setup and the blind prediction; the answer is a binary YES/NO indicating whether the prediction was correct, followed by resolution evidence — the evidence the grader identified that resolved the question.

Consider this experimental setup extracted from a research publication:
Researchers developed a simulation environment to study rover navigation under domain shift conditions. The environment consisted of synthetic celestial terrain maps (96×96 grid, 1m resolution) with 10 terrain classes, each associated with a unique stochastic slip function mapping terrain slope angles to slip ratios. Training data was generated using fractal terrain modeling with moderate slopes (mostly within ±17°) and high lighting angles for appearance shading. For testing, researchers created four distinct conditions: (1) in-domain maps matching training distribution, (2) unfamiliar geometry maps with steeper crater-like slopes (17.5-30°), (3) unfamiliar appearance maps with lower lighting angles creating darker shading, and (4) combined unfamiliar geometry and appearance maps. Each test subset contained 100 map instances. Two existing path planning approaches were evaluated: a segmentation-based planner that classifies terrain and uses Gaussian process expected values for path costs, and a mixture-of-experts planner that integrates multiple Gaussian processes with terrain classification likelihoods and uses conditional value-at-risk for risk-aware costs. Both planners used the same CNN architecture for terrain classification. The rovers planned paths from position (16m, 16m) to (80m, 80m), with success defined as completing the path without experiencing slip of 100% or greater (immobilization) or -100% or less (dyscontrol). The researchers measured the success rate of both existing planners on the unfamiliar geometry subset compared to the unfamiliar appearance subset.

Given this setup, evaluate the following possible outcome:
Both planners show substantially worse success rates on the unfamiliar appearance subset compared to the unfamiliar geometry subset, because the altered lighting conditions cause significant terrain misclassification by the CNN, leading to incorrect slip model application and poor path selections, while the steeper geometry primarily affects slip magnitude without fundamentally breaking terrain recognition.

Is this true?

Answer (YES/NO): YES